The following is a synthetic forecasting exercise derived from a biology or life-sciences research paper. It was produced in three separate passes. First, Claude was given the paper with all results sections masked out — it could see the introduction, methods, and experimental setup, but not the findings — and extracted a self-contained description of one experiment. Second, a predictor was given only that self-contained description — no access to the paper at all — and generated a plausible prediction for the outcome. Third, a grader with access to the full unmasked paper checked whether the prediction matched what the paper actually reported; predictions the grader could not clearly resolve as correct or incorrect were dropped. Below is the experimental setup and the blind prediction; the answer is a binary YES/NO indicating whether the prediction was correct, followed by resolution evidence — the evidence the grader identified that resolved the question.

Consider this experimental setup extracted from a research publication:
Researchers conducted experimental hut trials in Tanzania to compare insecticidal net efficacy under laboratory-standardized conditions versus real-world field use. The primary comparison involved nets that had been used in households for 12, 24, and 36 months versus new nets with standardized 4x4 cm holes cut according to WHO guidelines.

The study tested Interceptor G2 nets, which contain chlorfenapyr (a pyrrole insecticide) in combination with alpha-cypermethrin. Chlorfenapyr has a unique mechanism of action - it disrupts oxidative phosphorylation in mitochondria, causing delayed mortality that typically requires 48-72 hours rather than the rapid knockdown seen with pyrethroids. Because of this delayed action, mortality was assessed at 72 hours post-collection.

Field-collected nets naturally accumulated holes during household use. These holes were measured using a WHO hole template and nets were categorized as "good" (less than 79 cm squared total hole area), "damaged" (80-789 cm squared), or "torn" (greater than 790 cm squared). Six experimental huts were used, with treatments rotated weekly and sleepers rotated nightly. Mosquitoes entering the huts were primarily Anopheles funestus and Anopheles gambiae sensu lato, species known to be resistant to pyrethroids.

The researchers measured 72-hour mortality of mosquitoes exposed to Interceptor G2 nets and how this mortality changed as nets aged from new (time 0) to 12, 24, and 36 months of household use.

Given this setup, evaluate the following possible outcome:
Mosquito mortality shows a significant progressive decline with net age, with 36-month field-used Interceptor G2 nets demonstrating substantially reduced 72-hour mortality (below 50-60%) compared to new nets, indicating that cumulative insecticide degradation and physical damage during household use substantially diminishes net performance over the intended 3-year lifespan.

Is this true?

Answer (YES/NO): YES